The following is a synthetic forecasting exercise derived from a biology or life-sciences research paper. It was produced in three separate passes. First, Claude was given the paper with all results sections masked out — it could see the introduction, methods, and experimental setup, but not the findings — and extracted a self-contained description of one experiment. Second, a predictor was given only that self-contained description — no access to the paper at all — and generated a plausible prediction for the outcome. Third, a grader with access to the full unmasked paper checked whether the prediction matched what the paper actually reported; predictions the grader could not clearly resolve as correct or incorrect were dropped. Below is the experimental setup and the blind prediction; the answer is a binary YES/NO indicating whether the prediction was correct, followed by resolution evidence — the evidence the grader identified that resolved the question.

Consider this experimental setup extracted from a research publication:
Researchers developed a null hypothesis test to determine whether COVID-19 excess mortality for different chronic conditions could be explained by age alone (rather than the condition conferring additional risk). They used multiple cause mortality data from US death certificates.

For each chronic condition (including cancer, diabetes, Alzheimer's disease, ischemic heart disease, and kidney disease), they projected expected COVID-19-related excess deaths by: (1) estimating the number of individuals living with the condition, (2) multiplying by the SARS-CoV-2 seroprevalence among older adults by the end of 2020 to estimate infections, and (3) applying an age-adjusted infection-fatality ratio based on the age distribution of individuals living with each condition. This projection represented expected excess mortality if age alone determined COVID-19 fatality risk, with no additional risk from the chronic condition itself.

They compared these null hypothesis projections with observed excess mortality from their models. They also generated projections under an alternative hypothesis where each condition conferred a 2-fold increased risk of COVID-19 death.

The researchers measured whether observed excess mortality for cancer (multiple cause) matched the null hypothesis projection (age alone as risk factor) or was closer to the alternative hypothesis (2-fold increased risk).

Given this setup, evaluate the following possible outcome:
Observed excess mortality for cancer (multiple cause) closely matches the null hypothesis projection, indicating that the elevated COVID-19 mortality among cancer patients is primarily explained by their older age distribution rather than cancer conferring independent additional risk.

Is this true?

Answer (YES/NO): NO